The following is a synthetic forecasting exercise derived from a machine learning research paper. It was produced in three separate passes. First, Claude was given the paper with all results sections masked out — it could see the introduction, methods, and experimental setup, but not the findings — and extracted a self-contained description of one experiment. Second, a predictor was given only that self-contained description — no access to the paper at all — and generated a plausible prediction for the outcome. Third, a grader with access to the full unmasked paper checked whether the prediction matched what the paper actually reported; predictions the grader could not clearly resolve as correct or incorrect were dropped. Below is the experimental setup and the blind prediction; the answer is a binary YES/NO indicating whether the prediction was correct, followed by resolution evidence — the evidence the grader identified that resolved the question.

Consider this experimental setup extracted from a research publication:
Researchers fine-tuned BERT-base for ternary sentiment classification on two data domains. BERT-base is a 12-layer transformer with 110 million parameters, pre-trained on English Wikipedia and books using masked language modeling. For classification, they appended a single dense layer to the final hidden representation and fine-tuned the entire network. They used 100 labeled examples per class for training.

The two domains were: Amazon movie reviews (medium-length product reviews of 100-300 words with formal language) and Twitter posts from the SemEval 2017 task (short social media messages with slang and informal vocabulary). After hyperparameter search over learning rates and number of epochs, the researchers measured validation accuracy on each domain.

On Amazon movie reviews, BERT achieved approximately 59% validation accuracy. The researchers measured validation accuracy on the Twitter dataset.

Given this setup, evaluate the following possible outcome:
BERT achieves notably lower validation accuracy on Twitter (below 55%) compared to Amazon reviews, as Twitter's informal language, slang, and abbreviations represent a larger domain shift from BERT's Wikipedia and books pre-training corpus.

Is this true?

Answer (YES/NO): NO